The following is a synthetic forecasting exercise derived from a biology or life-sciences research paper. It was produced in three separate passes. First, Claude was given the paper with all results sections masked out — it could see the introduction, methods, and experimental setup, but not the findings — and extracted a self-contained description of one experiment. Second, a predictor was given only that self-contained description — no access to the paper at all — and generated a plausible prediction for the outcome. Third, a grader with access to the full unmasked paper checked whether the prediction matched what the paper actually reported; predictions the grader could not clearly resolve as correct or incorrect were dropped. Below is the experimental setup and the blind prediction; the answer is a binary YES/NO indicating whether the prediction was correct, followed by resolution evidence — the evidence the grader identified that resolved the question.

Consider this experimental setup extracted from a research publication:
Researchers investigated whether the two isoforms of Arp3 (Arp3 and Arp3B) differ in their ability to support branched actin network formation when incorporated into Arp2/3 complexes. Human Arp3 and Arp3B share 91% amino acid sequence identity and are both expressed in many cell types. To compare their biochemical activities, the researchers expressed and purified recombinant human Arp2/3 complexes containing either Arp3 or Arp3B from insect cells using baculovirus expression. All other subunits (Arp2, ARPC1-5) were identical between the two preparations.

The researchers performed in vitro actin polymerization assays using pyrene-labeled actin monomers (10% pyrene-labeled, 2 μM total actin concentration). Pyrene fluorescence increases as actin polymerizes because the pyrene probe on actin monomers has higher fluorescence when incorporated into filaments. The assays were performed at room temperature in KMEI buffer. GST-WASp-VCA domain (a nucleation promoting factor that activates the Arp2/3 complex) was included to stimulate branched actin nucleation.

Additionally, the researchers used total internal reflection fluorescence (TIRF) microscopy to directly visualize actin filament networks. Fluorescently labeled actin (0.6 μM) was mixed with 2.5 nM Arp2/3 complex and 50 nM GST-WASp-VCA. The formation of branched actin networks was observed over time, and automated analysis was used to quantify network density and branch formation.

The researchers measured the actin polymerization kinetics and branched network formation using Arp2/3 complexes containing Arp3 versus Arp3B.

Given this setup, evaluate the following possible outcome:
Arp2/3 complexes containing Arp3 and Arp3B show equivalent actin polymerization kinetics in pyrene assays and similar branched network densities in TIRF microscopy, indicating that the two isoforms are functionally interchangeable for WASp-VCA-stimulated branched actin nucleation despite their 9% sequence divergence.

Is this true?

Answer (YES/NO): YES